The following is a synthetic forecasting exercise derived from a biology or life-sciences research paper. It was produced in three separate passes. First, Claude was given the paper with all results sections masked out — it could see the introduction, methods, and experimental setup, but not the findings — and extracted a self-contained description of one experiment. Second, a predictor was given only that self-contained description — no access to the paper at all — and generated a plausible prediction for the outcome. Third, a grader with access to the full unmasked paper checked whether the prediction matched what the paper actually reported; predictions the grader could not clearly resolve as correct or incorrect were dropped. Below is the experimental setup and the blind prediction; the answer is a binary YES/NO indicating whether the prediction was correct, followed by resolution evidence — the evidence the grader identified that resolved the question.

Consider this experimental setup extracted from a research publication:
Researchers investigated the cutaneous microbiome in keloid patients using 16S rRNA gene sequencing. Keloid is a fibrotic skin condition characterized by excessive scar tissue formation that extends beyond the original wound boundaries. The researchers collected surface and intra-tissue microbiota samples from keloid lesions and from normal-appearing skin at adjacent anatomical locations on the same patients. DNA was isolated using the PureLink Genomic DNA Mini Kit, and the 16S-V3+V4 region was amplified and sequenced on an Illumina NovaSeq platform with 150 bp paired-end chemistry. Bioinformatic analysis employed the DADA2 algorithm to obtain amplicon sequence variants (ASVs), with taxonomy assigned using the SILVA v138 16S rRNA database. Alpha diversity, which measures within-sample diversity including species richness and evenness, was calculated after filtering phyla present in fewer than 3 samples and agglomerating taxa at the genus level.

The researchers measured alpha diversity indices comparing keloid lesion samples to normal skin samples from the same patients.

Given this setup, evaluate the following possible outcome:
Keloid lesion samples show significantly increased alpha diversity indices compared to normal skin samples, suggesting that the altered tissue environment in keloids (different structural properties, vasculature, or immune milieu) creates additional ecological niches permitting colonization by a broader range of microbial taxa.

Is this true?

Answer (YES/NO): YES